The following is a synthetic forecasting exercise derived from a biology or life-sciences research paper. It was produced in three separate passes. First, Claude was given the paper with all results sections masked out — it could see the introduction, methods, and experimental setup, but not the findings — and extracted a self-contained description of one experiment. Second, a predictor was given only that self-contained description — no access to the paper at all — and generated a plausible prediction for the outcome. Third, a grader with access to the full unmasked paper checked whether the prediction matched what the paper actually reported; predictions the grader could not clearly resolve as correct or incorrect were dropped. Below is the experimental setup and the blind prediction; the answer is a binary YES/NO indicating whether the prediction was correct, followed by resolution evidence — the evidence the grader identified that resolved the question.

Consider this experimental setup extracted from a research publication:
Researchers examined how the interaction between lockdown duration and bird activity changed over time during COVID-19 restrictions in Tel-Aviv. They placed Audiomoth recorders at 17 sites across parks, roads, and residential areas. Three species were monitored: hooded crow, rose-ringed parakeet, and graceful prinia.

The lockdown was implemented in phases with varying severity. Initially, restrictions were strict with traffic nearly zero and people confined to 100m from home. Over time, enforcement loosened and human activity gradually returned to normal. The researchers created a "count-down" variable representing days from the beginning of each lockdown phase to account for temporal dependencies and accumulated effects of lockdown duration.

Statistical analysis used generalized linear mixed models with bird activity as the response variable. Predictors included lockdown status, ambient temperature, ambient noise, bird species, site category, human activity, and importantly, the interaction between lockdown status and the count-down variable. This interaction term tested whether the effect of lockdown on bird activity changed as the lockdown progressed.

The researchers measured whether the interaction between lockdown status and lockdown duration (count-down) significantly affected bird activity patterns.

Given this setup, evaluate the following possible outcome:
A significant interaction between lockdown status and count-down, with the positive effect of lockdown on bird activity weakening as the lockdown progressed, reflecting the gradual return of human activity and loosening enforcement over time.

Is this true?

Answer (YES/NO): NO